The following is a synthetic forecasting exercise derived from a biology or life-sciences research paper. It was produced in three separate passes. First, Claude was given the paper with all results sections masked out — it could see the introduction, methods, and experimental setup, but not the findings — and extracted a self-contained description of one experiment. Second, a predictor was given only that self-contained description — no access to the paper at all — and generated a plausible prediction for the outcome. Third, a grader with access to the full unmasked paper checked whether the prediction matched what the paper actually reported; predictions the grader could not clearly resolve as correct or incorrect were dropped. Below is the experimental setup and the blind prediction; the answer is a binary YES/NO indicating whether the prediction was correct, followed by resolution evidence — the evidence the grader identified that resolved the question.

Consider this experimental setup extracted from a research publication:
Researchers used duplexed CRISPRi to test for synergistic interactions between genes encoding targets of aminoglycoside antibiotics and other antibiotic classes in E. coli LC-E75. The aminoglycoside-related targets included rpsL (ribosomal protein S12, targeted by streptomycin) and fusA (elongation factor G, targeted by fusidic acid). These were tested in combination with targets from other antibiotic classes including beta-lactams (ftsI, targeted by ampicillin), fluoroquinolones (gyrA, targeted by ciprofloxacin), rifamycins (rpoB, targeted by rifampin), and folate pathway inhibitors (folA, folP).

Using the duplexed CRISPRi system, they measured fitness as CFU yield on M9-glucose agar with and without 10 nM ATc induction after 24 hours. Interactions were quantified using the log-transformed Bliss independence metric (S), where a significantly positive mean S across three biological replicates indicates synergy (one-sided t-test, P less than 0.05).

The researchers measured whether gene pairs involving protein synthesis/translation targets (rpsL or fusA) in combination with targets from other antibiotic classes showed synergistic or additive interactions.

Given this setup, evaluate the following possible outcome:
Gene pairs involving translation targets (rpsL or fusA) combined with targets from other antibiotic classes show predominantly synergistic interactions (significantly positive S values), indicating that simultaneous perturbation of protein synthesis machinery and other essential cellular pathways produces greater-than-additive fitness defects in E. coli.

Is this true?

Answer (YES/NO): NO